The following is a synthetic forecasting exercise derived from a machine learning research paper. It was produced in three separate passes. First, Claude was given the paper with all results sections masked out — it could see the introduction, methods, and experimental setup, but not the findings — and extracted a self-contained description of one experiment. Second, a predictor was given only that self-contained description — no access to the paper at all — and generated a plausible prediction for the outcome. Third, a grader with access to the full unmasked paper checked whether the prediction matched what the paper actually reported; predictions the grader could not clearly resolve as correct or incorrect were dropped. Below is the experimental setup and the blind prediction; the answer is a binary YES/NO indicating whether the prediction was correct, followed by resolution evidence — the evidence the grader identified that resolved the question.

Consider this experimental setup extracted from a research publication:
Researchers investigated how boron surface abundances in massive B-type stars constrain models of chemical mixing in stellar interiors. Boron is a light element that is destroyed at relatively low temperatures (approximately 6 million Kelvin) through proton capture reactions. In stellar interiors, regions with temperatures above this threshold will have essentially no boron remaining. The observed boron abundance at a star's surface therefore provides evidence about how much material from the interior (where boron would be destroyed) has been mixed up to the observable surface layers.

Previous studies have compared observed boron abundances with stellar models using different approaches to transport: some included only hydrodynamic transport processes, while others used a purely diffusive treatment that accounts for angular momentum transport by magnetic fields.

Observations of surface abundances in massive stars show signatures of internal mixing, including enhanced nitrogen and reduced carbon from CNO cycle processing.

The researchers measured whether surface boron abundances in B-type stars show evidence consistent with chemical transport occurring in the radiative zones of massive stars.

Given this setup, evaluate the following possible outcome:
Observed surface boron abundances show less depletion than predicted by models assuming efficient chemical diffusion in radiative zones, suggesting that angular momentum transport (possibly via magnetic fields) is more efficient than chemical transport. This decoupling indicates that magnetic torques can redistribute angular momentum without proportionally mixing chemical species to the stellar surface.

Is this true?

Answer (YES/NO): YES